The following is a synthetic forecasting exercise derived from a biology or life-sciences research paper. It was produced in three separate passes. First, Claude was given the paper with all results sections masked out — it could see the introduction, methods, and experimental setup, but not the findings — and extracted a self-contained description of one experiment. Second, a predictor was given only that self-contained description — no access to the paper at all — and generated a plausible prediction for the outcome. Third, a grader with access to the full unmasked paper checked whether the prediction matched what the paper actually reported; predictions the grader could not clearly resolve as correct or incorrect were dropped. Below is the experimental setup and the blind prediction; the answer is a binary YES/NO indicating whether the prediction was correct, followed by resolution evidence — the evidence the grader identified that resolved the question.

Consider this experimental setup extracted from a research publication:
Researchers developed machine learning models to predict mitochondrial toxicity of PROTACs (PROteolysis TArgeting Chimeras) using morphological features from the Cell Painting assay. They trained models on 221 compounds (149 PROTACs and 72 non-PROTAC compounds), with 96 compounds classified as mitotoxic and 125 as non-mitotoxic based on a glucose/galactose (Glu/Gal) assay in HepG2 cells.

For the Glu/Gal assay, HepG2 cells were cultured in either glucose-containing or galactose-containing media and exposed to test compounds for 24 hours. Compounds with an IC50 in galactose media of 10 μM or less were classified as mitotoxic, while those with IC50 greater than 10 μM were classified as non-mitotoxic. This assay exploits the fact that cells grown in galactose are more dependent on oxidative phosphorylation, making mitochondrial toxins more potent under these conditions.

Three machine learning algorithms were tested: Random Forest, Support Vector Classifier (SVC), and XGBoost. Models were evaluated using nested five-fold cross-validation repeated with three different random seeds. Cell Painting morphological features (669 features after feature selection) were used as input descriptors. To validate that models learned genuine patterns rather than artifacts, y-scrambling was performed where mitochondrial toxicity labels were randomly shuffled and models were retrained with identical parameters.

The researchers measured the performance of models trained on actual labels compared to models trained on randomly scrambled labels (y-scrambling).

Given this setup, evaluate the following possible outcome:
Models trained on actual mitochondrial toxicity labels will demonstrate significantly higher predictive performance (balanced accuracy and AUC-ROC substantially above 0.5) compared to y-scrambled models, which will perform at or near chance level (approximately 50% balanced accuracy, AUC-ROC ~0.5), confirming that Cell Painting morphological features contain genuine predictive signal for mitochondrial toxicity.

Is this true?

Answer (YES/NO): YES